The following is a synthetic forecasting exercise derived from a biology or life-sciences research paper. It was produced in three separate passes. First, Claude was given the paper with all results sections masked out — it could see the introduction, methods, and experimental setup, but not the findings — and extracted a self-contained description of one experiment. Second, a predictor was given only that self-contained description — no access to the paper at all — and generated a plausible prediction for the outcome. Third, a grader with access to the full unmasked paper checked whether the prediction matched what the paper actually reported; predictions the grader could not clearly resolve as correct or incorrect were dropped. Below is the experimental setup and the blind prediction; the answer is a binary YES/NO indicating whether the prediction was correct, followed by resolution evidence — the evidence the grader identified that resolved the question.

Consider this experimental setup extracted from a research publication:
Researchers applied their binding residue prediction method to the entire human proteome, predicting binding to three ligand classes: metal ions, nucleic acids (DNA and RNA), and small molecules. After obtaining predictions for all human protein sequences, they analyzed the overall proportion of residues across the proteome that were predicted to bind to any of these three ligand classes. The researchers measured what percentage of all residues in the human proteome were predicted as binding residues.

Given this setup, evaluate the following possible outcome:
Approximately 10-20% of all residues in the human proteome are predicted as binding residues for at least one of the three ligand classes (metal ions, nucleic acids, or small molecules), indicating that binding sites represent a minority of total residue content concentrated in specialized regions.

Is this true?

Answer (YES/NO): NO